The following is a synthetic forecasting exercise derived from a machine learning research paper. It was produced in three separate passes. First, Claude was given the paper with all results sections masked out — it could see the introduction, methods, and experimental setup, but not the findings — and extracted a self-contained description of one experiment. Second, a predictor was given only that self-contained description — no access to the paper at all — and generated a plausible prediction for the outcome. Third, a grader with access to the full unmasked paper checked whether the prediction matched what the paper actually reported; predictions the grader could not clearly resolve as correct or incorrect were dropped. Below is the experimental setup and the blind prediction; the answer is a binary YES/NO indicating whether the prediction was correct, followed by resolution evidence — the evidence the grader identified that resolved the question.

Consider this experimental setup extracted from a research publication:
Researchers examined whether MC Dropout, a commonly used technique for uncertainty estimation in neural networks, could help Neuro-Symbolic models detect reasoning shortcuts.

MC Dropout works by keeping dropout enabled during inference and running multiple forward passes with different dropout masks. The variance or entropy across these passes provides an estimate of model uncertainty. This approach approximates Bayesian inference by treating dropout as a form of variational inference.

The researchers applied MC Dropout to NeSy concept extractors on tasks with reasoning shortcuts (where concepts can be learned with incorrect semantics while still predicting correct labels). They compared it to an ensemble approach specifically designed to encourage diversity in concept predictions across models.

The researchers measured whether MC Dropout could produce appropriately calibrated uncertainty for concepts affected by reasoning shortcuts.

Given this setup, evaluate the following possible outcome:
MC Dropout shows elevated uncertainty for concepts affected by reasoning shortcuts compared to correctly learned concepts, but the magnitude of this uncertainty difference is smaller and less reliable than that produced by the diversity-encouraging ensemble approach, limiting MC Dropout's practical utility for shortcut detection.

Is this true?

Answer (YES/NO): NO